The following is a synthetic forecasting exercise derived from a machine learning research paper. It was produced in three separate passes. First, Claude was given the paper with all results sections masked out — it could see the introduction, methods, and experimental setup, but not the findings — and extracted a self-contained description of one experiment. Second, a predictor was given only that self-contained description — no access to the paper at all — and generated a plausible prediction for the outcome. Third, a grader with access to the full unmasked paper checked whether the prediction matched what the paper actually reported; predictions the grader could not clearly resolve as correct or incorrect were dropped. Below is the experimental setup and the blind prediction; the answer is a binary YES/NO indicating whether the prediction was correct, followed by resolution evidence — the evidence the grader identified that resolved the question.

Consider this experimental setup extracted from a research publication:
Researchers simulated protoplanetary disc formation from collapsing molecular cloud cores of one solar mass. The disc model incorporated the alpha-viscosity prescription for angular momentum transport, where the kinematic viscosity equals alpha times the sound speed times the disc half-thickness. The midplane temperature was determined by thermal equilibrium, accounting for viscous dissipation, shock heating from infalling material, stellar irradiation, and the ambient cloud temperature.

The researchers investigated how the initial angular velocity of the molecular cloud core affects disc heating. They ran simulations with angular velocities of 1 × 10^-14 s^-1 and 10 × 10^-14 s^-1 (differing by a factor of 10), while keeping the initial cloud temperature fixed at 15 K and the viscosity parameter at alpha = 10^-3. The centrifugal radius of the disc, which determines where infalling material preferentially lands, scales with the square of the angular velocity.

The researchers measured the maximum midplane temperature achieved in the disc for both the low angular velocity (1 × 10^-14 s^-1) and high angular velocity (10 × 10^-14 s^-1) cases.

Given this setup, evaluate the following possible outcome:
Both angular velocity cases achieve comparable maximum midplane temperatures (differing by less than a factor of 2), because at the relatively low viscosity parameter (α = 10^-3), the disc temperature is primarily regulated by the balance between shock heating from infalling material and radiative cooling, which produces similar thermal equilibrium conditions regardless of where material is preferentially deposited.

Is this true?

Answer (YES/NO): YES